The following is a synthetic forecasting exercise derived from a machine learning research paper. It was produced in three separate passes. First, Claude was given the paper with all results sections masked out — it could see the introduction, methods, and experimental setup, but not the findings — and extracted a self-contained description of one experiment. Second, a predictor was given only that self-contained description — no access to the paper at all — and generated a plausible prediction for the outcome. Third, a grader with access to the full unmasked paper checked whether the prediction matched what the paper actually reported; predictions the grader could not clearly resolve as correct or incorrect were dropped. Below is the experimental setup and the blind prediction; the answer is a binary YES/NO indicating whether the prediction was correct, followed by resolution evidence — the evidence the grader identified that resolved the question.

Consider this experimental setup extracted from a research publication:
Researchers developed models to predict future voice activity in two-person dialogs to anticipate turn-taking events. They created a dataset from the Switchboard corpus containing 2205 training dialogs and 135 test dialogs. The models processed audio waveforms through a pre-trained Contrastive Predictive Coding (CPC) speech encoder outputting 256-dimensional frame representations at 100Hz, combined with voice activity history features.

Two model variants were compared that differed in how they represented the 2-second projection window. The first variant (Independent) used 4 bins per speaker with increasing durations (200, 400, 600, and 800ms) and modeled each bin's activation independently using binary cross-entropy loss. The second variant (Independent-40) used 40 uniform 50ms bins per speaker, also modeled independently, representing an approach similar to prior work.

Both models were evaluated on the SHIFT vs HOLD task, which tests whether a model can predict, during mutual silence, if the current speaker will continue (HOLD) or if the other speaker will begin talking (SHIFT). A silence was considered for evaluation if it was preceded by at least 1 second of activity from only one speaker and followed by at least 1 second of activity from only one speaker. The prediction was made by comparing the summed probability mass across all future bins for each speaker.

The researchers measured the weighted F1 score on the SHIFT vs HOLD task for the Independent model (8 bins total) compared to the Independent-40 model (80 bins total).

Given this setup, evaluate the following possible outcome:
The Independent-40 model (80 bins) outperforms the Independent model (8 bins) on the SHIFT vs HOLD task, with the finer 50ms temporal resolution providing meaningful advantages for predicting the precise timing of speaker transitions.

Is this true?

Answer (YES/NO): NO